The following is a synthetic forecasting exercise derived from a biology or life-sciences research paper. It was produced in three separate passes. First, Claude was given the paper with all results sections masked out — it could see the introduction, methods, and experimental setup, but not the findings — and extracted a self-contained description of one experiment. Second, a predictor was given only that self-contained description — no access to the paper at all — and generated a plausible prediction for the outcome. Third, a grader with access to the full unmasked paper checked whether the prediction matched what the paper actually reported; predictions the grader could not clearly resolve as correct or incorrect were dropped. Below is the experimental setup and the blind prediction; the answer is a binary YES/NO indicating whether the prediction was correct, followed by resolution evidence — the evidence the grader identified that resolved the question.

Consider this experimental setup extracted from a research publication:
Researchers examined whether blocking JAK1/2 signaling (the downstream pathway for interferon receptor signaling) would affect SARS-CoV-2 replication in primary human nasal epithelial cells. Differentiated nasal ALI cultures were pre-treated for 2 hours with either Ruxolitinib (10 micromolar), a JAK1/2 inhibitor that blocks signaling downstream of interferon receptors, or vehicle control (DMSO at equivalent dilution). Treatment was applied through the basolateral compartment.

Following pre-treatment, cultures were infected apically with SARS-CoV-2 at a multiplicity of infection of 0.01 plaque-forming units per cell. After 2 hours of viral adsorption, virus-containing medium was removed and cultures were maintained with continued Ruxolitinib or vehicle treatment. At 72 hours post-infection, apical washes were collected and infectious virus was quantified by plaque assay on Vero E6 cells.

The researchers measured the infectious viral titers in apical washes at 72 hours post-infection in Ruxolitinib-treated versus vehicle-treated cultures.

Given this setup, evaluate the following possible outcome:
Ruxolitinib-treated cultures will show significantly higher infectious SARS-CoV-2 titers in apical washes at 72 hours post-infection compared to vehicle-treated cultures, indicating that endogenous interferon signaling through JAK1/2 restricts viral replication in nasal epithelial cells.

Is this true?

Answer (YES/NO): NO